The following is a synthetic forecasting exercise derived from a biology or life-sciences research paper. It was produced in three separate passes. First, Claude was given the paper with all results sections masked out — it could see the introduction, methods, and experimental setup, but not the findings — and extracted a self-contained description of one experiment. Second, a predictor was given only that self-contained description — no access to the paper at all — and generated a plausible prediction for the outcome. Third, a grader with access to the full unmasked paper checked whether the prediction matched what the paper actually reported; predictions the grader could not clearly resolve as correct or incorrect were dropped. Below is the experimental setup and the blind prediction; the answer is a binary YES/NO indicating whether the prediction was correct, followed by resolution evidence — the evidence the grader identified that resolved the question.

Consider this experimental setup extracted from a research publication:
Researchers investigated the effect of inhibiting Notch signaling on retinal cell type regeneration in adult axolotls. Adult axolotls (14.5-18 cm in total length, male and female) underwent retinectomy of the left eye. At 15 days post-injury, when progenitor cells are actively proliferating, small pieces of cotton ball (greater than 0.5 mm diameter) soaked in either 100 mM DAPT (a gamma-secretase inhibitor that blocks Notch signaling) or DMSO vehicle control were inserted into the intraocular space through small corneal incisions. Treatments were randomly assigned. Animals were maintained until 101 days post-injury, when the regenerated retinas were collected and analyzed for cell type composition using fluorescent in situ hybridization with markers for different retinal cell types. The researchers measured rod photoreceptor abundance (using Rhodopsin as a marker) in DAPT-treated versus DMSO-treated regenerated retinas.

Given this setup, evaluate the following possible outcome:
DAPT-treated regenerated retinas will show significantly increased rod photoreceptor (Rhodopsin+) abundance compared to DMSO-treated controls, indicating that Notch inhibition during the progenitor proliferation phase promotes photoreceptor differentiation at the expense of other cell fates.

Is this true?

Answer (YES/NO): YES